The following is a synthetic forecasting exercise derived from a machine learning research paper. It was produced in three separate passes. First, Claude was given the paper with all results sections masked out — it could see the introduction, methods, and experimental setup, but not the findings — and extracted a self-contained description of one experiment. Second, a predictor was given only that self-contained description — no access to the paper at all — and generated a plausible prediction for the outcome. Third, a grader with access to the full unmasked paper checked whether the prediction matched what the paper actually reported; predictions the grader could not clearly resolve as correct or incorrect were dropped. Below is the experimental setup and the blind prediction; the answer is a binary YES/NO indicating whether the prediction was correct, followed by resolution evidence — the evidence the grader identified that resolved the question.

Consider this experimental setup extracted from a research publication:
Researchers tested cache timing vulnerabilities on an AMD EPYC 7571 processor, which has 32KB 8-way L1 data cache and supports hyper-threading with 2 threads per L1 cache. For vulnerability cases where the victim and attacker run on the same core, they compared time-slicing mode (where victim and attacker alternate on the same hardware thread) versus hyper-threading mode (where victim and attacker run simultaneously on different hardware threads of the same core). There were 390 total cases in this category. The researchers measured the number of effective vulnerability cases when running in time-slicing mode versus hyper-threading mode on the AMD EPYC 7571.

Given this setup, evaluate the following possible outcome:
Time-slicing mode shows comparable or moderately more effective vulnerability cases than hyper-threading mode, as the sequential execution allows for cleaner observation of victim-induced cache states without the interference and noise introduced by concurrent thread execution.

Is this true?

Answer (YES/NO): NO